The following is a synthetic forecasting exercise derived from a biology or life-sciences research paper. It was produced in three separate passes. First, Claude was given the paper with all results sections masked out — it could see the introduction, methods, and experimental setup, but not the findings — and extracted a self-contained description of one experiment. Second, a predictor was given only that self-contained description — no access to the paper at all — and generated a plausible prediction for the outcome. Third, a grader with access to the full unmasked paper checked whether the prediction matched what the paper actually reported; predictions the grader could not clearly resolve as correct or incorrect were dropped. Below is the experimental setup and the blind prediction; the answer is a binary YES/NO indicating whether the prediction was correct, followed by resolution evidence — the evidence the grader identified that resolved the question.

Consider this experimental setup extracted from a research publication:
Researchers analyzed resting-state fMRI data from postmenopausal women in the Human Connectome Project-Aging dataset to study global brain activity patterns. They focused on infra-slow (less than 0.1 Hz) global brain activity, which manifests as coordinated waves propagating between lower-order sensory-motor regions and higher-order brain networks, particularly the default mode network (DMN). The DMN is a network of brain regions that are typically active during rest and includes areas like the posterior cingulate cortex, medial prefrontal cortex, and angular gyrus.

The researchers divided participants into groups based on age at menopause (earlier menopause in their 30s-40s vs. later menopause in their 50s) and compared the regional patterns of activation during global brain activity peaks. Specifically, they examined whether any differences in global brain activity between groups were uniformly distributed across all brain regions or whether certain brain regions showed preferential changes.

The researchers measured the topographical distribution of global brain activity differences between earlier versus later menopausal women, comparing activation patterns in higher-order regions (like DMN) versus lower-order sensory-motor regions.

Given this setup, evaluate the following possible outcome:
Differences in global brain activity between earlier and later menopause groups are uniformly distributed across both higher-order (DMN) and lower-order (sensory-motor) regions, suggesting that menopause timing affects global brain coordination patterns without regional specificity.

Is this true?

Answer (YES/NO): NO